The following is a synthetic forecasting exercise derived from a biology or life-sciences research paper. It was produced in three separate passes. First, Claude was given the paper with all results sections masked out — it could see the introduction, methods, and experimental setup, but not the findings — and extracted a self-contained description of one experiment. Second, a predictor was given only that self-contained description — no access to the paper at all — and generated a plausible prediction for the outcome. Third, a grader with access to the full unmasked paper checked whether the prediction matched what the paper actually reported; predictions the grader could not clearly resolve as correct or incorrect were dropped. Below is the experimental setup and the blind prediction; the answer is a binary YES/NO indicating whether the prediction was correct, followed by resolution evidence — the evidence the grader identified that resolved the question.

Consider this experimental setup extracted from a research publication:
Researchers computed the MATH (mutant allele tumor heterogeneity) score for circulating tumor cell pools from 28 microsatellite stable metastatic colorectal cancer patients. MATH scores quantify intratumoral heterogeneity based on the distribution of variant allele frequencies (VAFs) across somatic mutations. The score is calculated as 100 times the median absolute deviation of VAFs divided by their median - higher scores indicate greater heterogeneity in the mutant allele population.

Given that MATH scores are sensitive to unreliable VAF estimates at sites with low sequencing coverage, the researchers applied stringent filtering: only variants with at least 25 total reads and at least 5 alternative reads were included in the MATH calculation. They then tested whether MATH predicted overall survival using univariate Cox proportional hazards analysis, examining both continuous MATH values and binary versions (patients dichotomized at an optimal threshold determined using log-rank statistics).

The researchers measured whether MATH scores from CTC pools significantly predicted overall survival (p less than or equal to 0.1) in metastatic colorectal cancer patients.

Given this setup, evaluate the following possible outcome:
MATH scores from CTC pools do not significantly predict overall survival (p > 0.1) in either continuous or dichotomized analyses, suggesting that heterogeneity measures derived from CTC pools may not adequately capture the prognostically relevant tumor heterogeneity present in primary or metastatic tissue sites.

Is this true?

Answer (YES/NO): NO